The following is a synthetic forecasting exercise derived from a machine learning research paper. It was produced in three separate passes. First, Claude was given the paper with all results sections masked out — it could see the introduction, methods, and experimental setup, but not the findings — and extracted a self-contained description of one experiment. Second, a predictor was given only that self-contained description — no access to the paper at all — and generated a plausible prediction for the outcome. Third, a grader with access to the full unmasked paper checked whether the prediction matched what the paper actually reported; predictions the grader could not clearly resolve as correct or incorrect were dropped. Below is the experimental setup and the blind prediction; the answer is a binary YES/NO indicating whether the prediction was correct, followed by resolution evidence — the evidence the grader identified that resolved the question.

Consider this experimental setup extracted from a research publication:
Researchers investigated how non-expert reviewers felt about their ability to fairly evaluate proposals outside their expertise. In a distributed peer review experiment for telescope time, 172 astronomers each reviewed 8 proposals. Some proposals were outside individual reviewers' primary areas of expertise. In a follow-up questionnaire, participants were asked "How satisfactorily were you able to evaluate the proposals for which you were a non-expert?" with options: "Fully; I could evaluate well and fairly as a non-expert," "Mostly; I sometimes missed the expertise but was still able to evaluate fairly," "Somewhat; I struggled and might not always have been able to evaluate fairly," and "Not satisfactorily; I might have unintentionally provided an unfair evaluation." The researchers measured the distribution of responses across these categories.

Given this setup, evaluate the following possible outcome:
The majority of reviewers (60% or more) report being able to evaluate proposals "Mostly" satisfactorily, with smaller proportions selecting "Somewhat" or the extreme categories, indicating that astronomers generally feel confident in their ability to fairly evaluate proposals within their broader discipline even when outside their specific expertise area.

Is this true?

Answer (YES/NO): NO